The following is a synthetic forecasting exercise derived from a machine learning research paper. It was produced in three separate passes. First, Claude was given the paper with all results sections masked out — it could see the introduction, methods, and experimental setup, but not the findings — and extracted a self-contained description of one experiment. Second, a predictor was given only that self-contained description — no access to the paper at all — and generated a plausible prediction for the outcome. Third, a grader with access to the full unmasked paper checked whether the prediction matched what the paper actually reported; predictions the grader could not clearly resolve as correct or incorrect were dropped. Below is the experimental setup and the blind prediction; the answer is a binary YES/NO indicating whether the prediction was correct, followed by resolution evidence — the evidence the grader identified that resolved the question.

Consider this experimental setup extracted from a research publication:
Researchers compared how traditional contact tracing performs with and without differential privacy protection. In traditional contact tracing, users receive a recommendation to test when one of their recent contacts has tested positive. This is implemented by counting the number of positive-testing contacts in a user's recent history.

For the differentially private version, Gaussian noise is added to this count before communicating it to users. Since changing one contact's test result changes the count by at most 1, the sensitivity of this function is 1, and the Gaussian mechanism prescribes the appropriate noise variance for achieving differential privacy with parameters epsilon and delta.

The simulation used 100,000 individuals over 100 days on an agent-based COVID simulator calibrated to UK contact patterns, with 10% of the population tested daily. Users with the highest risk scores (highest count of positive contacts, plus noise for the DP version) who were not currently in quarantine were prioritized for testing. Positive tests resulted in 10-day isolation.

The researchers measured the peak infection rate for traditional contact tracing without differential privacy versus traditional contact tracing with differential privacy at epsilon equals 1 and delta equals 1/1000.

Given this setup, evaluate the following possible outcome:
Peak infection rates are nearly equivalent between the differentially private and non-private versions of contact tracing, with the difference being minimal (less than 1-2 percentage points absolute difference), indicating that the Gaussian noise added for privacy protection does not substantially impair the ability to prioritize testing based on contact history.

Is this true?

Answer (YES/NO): NO